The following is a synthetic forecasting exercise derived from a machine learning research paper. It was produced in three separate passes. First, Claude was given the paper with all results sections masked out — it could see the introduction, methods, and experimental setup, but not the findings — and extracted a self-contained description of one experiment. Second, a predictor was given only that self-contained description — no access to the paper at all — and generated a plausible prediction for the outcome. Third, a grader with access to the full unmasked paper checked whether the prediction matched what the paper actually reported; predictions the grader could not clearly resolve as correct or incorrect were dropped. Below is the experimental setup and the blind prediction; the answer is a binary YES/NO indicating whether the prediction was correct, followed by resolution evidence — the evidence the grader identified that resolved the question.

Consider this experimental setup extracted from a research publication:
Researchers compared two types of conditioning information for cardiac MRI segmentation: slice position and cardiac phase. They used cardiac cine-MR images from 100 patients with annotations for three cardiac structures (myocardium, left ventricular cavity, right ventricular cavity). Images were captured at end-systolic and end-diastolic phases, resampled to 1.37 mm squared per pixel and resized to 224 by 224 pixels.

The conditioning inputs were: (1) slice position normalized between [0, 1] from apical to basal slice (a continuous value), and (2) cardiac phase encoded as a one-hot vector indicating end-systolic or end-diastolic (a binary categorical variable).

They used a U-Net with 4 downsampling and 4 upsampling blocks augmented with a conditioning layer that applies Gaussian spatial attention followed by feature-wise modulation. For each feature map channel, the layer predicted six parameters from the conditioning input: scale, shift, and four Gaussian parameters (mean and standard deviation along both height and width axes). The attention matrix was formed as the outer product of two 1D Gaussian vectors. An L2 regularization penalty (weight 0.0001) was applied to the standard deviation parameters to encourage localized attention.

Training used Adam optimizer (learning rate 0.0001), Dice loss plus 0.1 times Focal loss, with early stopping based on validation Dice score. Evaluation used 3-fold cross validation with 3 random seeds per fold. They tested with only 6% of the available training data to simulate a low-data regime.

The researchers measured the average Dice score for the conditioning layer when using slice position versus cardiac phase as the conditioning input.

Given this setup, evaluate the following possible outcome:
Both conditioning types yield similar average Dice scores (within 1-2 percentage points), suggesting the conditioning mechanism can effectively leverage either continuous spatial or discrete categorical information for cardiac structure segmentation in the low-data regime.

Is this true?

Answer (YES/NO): YES